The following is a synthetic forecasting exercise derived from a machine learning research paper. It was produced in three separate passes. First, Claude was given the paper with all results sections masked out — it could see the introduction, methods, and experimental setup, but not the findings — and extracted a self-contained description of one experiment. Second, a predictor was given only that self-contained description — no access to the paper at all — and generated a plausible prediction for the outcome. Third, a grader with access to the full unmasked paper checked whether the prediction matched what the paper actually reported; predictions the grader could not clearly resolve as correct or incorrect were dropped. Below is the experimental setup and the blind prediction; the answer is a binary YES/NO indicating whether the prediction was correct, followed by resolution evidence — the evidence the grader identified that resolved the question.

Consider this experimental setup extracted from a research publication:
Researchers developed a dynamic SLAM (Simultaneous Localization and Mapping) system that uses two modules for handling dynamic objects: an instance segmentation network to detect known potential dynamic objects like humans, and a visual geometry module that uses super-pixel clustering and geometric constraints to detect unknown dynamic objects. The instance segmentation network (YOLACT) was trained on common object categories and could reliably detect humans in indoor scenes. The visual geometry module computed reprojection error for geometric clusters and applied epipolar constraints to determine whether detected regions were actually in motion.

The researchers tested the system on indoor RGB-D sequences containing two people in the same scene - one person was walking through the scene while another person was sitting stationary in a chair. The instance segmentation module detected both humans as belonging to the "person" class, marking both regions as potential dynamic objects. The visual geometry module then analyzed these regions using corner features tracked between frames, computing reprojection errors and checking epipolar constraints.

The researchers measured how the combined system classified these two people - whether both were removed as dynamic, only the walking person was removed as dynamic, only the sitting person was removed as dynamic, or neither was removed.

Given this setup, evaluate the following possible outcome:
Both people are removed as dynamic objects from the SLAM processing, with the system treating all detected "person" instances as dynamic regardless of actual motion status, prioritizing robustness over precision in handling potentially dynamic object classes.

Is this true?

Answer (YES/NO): NO